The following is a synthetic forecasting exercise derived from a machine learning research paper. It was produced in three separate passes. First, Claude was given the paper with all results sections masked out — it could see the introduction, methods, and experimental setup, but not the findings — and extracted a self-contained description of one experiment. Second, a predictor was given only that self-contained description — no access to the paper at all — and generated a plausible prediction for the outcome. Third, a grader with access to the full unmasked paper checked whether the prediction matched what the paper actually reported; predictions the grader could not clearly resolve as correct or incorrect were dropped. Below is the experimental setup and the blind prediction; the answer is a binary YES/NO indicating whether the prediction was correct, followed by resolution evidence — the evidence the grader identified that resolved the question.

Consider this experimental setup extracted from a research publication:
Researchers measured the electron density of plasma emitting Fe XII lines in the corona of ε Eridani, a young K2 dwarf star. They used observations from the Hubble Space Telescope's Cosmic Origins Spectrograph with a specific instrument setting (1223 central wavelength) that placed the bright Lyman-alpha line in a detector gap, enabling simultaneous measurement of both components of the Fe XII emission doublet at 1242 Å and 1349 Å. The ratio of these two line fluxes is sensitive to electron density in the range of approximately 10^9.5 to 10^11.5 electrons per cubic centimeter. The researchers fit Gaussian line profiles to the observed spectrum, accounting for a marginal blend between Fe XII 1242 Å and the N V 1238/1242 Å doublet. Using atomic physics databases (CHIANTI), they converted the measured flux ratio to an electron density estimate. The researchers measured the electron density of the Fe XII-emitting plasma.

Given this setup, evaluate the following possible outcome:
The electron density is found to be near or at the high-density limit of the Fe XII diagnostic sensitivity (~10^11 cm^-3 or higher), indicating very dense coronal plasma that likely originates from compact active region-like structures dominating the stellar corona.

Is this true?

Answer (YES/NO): NO